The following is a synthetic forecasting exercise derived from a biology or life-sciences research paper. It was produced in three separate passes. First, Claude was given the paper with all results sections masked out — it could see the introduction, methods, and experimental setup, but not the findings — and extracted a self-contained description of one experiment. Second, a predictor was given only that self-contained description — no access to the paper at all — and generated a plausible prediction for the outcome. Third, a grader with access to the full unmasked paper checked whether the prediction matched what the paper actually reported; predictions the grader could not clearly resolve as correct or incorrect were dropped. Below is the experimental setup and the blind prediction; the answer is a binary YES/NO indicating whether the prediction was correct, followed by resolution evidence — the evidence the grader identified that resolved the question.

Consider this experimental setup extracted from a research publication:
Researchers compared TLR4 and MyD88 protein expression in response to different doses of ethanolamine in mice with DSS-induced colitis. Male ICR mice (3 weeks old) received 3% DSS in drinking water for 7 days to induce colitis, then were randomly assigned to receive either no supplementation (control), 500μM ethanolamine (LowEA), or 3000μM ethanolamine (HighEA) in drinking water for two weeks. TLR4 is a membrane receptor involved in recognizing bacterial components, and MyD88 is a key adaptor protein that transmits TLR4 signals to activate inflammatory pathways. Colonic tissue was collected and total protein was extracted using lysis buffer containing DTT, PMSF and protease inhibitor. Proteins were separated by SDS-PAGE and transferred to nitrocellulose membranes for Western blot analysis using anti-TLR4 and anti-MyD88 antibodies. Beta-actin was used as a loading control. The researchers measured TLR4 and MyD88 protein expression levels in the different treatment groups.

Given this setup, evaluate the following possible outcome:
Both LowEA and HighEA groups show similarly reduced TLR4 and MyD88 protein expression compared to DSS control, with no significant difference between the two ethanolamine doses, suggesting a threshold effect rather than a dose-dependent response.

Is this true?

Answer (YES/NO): NO